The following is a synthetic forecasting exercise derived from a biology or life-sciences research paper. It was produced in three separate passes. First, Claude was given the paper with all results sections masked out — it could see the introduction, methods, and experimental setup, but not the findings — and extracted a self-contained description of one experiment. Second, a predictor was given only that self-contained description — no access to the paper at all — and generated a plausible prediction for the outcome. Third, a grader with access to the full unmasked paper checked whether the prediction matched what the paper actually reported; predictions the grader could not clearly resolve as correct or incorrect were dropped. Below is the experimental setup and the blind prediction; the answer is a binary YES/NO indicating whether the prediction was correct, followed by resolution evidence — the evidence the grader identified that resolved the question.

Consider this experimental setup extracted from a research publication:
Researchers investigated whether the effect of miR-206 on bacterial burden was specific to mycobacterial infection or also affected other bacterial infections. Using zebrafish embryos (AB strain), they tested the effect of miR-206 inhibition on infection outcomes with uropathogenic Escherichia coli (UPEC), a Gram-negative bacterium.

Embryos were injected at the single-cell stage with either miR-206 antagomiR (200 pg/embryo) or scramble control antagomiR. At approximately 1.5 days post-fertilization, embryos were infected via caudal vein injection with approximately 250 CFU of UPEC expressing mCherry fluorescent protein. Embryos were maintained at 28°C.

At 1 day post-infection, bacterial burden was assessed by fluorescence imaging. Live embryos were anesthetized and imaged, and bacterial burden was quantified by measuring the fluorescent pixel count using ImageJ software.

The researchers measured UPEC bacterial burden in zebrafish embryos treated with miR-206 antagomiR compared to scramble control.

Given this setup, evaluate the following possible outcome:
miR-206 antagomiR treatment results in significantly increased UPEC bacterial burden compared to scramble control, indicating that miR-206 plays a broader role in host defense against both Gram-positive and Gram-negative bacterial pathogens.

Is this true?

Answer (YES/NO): NO